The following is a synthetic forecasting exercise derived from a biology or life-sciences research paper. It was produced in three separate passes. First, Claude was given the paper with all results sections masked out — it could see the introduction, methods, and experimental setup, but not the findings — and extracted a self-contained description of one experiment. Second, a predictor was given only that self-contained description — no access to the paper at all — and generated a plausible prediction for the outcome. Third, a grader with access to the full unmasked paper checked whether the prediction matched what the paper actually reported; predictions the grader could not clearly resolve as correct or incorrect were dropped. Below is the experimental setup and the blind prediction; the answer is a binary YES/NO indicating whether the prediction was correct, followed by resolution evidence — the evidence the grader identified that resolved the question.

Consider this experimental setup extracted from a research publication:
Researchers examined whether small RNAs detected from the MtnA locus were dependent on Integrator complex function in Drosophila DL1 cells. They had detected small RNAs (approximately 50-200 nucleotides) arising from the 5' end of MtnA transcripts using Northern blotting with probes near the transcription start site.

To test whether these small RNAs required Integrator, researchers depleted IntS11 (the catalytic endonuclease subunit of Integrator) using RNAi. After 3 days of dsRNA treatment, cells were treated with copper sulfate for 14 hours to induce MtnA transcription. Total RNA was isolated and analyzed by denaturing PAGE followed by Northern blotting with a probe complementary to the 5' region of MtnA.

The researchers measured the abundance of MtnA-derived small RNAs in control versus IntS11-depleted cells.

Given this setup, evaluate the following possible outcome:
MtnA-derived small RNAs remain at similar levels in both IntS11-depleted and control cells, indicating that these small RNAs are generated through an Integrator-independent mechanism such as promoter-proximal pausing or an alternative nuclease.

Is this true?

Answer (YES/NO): NO